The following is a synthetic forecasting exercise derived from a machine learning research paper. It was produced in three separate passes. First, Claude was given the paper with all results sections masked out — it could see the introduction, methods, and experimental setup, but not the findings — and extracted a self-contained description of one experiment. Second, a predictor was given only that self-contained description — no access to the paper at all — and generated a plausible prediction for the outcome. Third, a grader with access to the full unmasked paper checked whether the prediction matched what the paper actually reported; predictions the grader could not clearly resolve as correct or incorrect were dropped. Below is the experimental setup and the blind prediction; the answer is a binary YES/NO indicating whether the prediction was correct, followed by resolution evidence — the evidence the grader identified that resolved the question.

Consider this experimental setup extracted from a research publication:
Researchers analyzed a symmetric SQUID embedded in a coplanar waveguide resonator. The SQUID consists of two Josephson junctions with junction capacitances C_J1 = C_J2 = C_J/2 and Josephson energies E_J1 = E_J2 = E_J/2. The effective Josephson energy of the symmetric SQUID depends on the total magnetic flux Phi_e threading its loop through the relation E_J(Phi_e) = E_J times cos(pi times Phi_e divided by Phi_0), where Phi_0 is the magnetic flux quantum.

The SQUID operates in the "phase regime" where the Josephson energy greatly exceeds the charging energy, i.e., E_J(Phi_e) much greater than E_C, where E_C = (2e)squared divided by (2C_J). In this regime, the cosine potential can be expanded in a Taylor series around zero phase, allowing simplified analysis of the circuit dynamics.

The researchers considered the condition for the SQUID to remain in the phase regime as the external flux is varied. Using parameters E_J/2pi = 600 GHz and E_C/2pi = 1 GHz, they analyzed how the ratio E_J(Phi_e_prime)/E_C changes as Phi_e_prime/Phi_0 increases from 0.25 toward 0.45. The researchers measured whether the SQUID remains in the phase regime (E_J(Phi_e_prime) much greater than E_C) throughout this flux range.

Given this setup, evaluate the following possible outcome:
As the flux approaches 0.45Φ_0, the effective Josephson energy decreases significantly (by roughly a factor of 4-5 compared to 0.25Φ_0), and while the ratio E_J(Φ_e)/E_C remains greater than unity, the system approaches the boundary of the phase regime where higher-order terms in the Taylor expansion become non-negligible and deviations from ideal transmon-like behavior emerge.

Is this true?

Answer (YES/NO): NO